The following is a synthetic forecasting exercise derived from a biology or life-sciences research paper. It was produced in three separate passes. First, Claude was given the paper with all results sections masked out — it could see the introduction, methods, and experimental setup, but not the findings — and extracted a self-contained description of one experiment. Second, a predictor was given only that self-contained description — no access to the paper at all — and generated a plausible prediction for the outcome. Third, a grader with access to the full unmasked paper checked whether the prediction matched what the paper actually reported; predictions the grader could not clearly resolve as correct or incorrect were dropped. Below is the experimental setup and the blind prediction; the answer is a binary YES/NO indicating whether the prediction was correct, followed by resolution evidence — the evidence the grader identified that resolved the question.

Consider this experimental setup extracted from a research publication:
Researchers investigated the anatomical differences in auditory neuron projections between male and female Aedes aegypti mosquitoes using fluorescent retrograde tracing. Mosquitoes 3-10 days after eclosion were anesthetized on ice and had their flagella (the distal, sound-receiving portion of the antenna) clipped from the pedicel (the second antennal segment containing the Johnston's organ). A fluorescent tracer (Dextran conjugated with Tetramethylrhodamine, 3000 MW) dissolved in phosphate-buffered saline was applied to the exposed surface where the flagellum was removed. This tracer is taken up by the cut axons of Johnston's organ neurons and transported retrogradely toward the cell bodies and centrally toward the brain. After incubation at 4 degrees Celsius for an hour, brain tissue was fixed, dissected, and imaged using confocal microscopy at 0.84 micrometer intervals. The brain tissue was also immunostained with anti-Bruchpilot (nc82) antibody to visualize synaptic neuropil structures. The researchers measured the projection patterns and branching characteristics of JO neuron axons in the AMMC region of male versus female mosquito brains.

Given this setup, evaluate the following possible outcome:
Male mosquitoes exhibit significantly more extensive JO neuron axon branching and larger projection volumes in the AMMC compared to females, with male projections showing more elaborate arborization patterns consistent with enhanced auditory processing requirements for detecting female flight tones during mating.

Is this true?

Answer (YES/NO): YES